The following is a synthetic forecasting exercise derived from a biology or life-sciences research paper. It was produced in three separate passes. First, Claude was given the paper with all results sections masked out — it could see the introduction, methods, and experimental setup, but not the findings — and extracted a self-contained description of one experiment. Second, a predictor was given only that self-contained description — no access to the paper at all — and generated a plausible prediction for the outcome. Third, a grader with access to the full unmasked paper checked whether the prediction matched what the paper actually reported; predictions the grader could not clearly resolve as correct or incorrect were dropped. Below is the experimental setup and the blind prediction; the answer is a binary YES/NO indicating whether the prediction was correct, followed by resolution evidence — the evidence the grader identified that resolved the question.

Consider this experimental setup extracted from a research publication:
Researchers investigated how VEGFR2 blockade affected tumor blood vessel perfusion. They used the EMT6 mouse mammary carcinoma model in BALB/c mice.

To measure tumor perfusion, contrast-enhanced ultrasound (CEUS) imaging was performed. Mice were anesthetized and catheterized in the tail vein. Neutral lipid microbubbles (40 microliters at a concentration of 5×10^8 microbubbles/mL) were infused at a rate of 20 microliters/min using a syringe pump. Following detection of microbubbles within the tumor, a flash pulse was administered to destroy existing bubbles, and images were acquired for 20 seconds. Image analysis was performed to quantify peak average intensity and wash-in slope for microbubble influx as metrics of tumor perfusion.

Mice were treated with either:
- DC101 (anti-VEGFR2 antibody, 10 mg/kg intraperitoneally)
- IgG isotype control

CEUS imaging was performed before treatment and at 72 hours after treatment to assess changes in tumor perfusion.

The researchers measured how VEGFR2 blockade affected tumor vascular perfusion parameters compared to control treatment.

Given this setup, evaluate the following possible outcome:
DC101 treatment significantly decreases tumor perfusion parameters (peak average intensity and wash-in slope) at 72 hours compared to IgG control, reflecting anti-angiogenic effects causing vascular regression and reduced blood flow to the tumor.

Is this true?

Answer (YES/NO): NO